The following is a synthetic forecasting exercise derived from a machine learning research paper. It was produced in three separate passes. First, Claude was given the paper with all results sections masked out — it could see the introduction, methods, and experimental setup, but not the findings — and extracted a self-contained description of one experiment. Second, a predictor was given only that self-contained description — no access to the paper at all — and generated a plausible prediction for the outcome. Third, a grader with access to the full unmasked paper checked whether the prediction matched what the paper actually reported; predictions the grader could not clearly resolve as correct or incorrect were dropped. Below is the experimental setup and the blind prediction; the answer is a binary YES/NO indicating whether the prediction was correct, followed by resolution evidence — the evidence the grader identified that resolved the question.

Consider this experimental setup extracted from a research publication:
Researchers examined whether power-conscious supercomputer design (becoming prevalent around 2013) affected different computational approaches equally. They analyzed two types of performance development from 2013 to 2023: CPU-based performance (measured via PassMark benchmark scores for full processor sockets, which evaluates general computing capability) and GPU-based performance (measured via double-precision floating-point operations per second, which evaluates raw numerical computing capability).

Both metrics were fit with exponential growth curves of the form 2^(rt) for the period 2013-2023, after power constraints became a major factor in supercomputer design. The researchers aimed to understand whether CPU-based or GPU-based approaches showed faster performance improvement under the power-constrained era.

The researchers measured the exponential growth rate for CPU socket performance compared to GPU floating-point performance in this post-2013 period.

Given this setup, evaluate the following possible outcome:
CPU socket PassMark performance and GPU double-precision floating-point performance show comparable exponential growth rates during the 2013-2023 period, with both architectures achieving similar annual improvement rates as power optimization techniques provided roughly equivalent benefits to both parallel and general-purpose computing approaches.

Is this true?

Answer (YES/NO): NO